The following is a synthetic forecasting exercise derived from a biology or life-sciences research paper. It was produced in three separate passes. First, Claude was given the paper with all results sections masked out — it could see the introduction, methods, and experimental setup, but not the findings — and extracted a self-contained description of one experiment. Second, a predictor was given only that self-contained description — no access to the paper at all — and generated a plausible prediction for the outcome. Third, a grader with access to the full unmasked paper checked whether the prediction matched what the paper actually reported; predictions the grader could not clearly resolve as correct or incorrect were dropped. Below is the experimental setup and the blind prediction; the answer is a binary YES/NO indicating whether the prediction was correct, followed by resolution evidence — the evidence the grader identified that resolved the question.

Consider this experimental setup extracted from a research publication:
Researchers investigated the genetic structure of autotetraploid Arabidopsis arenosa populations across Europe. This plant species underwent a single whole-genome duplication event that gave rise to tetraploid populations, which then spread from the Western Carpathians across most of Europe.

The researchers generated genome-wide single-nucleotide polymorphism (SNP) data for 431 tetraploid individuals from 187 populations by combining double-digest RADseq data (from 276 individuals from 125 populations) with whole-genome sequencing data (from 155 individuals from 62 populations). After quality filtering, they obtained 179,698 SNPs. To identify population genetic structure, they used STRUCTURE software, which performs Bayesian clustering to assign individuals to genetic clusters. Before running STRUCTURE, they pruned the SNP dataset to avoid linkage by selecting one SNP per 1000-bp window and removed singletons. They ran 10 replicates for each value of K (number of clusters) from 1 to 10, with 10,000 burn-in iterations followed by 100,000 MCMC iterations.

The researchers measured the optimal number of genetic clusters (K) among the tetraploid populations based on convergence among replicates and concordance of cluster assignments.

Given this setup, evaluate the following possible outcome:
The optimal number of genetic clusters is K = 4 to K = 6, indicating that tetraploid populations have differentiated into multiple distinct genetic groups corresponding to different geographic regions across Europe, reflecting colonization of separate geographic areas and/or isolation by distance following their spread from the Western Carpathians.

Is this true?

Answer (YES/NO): YES